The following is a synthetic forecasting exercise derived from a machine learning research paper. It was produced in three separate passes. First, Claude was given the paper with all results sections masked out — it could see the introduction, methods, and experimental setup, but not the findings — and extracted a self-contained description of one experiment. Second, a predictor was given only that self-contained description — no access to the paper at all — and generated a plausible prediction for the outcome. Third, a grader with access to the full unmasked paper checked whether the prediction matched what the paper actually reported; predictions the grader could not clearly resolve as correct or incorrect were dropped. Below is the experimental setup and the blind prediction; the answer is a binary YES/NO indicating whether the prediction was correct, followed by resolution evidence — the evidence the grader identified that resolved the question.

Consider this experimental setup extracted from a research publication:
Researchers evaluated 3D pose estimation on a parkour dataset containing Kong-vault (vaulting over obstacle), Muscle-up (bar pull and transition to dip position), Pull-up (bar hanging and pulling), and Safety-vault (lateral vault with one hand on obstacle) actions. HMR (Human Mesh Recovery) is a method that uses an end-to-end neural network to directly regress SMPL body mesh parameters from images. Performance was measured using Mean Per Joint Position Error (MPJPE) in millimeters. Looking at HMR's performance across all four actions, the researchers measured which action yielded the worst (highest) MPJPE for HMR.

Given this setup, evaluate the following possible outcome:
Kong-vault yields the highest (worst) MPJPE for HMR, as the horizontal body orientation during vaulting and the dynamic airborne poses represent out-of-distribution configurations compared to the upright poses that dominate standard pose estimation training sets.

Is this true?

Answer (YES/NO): NO